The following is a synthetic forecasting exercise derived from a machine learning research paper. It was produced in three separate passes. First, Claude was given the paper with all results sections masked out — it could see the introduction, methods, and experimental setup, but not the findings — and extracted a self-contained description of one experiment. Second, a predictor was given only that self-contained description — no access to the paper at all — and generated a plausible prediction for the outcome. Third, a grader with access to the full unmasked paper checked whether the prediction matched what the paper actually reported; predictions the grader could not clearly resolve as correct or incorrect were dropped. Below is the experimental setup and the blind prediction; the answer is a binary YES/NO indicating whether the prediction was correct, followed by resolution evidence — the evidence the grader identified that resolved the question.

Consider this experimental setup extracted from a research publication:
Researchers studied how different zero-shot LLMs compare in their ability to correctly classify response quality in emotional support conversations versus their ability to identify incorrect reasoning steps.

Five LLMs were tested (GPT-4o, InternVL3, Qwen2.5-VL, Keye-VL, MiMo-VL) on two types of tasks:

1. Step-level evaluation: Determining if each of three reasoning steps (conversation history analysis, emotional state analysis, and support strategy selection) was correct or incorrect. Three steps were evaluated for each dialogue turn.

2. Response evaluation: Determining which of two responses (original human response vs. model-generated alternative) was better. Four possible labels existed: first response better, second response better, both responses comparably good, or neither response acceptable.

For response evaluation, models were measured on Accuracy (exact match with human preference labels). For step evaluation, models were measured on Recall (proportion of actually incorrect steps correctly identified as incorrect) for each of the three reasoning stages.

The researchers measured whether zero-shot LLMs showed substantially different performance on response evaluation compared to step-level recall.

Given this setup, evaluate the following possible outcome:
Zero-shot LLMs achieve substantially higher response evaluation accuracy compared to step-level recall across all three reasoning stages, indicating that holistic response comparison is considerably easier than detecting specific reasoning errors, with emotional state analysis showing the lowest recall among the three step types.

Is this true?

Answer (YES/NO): NO